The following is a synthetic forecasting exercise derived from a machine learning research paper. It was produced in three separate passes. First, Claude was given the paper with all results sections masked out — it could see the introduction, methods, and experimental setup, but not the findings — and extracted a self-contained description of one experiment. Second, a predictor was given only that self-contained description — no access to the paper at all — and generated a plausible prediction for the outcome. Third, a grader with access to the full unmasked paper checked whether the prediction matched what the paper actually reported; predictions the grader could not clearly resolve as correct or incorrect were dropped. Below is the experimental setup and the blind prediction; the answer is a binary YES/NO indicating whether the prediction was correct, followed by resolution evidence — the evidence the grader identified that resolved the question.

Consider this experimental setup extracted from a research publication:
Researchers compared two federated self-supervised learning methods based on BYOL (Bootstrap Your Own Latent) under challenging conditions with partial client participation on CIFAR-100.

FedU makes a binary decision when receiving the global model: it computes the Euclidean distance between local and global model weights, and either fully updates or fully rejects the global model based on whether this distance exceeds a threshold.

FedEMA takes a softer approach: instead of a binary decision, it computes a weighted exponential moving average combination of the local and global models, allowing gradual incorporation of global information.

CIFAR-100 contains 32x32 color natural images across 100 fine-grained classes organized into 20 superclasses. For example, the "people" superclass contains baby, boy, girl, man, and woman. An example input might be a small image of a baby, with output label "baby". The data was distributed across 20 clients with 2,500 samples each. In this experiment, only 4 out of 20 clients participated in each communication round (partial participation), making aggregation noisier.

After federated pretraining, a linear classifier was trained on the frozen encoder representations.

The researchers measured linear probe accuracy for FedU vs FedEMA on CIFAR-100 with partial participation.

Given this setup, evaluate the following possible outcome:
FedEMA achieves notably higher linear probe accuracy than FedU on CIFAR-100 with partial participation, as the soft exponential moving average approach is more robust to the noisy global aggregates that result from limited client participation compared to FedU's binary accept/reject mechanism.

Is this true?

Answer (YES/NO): NO